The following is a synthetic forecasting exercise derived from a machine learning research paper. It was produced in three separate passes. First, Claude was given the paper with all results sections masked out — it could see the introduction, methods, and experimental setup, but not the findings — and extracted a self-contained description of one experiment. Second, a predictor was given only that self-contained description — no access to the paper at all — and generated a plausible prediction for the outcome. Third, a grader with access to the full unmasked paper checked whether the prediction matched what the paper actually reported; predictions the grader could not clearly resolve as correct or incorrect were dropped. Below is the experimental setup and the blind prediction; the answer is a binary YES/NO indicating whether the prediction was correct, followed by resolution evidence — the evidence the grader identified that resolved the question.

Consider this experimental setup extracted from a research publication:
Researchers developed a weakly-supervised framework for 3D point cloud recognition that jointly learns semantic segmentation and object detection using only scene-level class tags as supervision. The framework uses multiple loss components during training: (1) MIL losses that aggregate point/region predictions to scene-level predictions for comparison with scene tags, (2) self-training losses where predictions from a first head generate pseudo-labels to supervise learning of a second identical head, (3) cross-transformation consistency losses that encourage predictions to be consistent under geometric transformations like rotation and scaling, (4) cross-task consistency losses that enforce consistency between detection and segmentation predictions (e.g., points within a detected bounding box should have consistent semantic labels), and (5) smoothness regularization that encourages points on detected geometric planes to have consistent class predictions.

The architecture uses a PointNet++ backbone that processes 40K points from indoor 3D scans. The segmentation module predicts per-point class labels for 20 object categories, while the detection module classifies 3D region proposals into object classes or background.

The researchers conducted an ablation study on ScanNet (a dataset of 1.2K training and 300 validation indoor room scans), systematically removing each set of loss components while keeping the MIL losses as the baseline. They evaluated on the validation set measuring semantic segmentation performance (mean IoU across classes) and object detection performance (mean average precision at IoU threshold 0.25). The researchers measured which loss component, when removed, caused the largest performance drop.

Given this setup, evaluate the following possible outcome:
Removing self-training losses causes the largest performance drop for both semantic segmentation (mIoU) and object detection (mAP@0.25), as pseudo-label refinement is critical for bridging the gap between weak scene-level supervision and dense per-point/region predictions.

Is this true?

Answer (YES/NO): YES